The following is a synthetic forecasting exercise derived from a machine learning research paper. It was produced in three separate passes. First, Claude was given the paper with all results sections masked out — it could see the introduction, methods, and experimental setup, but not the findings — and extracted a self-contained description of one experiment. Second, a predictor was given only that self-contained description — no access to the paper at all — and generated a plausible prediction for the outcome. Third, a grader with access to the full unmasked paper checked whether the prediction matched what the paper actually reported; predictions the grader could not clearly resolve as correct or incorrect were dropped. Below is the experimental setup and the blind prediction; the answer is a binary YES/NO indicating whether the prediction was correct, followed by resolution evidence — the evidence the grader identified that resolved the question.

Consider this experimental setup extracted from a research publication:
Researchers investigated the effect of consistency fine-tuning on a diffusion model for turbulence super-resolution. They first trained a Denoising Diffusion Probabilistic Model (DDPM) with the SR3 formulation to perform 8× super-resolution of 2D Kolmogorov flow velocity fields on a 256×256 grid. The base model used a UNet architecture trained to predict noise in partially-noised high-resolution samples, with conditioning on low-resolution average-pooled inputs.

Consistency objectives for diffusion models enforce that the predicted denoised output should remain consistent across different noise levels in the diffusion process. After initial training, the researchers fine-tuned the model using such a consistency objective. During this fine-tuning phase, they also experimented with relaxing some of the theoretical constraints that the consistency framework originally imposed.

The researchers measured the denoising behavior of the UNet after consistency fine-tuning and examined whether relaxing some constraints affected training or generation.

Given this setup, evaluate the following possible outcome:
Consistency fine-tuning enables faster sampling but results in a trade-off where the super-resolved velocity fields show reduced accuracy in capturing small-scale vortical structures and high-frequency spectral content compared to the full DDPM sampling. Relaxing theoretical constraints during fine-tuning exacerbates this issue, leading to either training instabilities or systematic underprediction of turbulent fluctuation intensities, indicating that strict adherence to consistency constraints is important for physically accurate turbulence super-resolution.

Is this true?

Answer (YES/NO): NO